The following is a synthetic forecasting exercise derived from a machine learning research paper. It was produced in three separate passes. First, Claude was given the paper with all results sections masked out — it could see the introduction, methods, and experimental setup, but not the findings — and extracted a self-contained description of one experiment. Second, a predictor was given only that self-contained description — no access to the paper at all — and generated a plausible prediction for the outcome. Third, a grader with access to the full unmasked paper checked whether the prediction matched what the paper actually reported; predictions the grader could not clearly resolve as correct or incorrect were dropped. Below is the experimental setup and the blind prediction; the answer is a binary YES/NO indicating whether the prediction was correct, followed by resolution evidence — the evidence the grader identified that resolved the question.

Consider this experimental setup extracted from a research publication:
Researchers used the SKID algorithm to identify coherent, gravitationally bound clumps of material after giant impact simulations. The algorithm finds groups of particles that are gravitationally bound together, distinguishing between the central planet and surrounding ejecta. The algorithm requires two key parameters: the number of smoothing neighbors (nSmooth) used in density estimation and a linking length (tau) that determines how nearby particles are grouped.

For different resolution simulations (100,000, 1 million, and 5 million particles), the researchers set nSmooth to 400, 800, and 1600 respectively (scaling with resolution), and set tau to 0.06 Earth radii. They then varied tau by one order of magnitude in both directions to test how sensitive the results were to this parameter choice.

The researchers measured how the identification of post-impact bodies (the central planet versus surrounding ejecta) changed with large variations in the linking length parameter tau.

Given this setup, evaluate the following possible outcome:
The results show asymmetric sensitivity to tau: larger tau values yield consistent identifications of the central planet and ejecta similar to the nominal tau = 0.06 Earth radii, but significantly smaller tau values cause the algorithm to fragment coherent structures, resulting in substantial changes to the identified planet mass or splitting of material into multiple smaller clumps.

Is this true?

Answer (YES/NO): NO